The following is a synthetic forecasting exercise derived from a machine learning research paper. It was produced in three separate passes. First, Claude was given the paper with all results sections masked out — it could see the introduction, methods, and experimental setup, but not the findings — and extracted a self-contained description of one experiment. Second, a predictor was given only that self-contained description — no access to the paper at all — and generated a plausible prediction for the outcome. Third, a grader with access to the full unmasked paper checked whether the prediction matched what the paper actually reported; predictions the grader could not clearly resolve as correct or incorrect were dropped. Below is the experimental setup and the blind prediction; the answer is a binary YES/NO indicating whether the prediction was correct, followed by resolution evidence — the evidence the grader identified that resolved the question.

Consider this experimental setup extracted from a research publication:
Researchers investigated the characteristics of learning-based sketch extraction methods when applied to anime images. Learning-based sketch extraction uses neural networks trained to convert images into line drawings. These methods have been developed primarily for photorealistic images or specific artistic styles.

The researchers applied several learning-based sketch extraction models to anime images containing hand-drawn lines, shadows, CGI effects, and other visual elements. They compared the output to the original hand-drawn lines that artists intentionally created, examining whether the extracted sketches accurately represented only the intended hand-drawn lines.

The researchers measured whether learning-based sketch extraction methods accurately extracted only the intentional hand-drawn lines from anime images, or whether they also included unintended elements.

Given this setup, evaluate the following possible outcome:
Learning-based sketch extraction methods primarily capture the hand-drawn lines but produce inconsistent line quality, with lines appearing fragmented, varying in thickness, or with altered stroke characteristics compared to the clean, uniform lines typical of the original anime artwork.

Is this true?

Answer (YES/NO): NO